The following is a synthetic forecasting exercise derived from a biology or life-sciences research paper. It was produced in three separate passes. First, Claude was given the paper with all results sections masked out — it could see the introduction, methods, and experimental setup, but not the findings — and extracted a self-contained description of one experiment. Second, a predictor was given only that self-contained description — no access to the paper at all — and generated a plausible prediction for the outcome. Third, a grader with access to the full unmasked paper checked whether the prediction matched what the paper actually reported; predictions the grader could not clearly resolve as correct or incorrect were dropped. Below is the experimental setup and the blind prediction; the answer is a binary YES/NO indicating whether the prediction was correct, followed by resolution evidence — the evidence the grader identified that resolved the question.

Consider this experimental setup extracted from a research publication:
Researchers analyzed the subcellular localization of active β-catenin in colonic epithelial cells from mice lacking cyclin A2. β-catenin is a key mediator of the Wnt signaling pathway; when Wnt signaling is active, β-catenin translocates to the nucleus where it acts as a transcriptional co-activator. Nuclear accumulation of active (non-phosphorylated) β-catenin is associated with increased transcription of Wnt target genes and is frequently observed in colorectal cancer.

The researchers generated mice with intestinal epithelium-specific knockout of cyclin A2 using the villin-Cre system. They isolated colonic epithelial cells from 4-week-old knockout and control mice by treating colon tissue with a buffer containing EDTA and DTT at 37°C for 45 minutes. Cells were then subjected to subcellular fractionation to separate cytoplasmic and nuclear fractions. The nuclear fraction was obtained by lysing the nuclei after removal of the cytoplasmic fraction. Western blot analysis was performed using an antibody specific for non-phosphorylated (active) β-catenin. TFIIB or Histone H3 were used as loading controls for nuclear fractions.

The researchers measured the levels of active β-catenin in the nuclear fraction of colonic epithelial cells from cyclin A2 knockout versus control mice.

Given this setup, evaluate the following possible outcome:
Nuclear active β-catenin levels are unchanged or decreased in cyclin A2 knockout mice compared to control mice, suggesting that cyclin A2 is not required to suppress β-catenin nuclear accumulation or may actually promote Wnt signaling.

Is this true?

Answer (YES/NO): NO